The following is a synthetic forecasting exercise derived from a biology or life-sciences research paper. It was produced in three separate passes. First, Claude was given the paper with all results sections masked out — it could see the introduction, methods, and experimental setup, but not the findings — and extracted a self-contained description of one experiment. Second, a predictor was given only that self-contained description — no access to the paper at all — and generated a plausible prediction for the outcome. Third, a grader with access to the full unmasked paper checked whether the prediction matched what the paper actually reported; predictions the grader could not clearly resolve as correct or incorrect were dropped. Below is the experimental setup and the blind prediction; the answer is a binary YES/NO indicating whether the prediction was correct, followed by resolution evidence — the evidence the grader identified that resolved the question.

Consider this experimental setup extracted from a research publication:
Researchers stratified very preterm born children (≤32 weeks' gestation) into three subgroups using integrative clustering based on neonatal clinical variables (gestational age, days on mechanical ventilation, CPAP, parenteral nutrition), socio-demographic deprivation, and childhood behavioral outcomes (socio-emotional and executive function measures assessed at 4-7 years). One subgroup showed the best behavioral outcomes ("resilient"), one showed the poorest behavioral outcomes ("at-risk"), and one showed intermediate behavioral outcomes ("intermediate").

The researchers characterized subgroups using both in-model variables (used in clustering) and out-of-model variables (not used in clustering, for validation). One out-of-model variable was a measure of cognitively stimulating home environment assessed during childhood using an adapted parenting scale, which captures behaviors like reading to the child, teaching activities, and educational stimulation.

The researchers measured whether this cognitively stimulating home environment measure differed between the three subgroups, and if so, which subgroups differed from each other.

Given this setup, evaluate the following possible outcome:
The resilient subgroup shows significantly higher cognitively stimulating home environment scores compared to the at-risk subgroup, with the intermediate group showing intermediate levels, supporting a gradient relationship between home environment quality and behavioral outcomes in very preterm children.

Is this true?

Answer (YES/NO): NO